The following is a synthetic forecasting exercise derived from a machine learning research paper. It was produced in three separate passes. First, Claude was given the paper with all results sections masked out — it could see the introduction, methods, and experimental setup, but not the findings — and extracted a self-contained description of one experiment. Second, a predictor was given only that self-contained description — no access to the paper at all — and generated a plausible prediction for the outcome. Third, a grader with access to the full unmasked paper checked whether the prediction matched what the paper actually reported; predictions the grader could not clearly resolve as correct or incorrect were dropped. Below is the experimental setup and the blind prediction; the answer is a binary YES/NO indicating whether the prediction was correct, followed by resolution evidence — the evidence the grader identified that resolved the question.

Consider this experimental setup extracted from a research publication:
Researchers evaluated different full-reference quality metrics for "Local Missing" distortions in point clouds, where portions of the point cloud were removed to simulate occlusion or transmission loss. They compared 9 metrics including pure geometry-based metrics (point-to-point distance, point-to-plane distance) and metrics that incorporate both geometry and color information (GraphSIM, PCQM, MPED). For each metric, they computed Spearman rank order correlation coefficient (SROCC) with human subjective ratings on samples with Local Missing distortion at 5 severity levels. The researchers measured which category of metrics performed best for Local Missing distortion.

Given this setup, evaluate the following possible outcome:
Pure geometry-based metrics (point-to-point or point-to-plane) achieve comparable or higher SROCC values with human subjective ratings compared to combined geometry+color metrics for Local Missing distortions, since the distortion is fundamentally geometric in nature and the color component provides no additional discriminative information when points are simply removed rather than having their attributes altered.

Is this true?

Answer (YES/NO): NO